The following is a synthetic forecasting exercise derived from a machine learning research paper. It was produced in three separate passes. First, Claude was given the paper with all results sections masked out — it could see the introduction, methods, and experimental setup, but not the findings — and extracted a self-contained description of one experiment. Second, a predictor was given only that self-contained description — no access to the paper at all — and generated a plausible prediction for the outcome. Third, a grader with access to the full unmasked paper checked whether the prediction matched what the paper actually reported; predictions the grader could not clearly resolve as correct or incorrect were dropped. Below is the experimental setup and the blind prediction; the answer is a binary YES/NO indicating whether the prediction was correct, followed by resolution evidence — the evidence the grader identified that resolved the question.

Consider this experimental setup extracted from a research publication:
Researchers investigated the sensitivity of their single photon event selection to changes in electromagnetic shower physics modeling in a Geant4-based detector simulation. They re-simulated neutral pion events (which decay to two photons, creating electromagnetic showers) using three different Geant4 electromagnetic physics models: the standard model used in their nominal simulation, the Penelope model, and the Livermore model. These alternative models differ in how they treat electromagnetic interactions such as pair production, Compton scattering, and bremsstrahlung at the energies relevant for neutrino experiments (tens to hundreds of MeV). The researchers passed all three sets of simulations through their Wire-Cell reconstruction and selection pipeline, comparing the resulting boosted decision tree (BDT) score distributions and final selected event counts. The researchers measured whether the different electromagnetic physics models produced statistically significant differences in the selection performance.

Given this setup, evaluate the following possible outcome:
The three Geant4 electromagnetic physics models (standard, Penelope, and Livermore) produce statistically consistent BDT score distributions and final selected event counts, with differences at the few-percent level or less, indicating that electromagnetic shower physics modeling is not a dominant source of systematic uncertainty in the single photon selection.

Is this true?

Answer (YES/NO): YES